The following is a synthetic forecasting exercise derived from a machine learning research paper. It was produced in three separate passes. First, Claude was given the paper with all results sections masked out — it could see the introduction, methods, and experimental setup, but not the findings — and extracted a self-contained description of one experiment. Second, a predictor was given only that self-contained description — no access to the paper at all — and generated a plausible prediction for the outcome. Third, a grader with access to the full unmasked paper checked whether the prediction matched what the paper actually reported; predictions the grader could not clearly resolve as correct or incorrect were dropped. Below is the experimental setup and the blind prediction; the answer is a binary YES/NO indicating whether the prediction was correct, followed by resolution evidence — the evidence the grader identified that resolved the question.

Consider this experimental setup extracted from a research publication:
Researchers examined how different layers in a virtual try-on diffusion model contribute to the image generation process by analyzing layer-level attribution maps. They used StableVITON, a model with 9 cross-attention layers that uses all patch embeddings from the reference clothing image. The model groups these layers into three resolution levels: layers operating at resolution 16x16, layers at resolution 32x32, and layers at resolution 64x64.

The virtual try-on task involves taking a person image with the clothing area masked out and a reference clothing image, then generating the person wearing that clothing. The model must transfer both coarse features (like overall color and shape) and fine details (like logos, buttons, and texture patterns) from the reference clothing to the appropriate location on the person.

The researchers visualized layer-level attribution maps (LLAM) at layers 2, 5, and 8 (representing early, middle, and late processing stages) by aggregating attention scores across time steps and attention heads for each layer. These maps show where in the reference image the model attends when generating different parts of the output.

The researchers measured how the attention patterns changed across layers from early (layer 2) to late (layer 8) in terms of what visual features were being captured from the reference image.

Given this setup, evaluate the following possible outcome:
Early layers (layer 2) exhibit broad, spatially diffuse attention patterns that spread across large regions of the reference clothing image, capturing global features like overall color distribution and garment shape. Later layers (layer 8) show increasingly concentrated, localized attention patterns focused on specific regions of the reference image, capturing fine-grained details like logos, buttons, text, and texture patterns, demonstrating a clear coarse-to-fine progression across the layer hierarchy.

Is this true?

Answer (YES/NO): YES